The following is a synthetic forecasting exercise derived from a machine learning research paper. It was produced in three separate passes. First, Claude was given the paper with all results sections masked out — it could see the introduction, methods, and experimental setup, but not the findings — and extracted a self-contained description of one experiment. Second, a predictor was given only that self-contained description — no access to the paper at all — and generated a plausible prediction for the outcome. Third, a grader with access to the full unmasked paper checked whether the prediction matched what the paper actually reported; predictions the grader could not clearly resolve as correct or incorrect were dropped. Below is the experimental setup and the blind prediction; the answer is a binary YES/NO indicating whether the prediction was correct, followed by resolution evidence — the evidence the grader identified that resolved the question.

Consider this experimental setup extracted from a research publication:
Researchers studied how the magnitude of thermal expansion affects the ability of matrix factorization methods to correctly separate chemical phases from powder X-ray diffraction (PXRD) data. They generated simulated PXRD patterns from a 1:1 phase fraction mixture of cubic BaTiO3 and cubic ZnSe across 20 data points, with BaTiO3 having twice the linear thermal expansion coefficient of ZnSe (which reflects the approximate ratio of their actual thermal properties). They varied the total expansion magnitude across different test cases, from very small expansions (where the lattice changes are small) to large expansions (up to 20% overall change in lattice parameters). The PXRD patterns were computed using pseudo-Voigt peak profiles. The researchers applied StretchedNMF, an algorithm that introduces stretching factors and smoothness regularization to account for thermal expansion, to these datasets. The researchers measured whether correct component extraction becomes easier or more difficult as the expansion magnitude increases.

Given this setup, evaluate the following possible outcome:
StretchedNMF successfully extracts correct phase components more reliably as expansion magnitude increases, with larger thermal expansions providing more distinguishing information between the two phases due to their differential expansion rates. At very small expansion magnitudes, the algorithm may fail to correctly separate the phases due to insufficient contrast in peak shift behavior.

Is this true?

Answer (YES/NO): YES